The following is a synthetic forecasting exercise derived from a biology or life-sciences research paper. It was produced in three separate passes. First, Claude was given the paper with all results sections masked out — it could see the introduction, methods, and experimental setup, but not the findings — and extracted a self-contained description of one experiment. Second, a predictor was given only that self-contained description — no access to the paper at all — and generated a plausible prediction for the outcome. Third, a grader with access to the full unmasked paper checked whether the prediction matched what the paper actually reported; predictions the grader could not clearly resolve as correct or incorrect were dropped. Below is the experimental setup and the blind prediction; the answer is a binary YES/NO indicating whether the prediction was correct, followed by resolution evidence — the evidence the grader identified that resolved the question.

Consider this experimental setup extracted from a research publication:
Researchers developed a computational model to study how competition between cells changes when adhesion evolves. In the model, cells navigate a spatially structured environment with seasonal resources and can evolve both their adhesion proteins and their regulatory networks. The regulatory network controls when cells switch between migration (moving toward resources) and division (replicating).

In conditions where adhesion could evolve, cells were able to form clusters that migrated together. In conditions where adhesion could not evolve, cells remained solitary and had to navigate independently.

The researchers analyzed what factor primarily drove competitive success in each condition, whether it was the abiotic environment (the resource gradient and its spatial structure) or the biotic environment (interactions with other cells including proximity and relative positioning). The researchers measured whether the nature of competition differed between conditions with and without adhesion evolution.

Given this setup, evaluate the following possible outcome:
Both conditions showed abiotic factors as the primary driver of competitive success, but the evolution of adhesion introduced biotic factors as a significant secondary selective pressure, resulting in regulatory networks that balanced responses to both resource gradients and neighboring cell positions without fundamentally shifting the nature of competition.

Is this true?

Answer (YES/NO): NO